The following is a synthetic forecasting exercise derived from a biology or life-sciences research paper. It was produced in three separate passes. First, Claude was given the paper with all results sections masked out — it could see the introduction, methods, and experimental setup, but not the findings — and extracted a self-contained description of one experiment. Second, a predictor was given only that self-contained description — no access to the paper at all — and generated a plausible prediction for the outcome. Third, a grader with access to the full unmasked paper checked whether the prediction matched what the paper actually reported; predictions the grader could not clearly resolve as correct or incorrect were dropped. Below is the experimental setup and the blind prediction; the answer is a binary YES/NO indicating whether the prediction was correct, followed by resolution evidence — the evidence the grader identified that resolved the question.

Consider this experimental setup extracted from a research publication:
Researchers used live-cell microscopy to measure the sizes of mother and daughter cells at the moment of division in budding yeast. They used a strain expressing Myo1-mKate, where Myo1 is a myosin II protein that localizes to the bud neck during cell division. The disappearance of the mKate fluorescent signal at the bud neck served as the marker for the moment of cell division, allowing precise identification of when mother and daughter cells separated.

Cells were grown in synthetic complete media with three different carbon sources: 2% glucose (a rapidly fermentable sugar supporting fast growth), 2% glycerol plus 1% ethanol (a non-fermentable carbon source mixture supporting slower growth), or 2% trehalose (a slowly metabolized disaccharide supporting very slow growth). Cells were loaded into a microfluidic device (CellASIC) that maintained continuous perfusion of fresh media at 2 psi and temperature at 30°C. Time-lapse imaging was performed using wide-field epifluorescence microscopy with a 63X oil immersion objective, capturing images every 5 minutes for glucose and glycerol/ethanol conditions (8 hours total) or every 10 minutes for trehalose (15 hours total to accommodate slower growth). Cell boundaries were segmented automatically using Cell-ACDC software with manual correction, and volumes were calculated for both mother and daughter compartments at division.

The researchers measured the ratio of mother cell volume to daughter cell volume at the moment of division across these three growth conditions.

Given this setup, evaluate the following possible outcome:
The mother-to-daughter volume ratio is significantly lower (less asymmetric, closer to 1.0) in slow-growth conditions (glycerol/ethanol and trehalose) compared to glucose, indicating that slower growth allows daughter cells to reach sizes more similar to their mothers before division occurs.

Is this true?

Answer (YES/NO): NO